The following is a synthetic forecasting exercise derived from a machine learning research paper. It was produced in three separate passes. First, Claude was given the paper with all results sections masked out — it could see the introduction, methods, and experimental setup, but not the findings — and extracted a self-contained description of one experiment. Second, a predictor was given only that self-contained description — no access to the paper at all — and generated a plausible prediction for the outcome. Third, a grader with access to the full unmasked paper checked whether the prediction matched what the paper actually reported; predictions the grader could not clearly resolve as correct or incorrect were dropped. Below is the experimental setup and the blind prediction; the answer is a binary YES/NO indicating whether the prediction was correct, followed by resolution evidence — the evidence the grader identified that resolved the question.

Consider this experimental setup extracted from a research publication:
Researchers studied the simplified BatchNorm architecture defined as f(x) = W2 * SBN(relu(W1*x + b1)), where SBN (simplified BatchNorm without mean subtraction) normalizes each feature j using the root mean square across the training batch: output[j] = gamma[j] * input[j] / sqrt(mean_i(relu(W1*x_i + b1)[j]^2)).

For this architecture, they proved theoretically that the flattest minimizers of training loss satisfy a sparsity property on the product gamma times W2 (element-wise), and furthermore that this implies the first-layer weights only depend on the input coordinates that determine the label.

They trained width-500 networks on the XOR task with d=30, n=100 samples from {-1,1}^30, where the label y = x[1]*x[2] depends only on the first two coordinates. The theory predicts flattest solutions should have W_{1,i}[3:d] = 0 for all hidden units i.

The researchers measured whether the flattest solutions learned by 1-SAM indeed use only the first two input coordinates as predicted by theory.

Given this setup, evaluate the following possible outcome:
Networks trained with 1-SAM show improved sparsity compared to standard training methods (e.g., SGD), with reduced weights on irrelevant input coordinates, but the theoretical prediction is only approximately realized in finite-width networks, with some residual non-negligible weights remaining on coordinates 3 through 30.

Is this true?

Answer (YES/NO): NO